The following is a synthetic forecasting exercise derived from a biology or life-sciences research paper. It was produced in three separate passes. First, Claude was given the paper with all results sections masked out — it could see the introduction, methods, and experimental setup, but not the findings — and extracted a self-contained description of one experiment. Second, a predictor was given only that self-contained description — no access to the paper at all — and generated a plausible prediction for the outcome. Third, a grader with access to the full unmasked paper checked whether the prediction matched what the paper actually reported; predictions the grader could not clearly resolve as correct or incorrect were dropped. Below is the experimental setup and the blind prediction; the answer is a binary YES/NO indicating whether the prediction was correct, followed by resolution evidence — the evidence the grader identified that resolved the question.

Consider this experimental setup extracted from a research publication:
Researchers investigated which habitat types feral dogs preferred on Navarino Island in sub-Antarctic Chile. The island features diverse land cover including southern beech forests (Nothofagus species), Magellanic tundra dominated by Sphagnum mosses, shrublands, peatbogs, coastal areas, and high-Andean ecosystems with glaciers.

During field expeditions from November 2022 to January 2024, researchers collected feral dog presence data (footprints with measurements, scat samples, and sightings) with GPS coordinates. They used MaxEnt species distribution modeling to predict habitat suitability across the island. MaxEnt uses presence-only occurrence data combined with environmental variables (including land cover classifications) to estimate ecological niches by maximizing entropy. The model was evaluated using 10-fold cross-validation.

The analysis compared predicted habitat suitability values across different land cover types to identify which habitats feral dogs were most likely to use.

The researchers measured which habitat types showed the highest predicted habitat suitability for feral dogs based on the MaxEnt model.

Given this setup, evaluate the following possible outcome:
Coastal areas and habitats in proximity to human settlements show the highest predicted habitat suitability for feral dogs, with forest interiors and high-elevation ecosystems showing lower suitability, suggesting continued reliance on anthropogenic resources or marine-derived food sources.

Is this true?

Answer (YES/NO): NO